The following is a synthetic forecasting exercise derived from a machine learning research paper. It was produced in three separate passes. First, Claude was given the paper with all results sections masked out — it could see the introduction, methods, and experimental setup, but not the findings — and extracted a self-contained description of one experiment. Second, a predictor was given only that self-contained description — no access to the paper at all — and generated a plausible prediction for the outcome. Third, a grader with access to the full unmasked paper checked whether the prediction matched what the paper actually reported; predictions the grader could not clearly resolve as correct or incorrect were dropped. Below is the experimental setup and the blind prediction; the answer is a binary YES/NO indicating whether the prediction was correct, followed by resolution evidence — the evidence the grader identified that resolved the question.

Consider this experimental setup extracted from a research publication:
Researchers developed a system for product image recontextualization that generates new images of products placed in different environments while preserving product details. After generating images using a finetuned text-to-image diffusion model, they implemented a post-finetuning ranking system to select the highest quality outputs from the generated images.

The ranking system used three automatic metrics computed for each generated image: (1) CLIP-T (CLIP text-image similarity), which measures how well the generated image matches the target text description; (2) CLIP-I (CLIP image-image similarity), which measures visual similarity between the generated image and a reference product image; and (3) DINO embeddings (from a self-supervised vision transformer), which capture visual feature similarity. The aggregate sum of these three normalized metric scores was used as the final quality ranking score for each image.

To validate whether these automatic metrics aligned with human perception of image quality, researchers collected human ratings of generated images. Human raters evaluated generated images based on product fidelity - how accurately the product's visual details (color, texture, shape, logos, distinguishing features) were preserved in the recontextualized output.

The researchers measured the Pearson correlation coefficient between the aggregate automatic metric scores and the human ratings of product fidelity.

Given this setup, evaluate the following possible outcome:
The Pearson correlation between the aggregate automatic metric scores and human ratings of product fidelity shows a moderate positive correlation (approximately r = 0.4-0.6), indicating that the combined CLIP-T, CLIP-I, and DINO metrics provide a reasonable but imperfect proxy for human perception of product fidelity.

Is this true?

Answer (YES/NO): YES